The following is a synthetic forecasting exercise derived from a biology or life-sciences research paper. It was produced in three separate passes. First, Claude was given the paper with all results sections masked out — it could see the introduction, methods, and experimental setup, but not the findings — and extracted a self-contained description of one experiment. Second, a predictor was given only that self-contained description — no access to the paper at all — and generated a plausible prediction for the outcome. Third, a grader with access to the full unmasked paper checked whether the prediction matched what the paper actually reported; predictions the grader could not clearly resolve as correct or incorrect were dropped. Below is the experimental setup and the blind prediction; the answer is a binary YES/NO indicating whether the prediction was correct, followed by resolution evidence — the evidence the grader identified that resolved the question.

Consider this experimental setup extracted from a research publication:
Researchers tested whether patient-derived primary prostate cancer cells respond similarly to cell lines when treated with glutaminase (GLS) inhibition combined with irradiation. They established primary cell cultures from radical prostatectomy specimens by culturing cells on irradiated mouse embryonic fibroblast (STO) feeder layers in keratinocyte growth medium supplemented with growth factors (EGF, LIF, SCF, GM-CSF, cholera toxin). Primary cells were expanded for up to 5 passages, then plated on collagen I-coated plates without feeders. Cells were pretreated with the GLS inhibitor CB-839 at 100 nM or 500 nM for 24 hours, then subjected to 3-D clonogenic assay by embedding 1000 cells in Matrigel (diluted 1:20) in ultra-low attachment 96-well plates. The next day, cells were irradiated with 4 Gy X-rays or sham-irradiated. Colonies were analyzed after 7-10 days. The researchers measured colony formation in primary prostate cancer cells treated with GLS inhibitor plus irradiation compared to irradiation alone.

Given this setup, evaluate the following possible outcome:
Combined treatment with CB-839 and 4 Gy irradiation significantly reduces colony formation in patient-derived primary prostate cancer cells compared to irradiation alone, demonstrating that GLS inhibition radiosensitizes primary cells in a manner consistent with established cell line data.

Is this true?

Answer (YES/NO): YES